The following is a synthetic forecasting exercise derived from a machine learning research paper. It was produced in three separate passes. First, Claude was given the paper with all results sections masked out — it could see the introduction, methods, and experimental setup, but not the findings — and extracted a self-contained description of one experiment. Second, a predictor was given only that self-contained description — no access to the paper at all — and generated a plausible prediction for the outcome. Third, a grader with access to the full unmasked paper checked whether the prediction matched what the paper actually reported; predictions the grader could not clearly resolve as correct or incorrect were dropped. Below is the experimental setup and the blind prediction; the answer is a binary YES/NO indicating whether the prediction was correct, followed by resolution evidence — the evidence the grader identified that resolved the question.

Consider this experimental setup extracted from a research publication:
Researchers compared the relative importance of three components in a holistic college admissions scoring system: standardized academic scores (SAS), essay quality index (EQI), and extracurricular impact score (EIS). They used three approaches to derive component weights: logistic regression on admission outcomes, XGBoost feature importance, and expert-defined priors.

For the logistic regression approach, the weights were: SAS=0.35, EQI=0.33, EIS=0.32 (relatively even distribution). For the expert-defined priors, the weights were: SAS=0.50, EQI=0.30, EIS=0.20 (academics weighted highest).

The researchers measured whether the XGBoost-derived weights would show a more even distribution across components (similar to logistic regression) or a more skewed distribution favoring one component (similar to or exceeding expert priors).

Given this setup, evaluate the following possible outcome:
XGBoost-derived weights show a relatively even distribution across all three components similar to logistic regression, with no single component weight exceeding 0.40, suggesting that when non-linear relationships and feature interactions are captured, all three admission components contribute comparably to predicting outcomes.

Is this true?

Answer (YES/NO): NO